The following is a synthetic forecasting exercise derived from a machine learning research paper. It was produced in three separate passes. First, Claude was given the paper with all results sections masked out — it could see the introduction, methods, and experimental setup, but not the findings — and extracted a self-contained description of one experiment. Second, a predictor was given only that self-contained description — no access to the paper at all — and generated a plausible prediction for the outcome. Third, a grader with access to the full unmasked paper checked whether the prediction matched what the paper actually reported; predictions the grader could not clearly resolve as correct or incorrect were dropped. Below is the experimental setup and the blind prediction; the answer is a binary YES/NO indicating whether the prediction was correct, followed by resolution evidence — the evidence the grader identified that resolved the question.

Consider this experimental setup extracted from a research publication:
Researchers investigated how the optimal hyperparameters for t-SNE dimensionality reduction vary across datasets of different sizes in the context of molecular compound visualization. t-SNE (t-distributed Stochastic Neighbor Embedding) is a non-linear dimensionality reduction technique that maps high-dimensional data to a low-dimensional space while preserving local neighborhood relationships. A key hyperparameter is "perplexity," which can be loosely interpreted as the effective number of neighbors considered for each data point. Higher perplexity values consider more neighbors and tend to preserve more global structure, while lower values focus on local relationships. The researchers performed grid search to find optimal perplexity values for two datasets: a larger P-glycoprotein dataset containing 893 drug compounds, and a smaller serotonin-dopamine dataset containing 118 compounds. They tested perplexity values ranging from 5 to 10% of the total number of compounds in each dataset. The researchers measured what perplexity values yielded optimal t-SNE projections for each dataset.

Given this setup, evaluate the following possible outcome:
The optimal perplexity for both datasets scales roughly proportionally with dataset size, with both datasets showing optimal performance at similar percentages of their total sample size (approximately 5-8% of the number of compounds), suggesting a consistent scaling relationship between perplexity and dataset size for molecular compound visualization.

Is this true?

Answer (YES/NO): NO